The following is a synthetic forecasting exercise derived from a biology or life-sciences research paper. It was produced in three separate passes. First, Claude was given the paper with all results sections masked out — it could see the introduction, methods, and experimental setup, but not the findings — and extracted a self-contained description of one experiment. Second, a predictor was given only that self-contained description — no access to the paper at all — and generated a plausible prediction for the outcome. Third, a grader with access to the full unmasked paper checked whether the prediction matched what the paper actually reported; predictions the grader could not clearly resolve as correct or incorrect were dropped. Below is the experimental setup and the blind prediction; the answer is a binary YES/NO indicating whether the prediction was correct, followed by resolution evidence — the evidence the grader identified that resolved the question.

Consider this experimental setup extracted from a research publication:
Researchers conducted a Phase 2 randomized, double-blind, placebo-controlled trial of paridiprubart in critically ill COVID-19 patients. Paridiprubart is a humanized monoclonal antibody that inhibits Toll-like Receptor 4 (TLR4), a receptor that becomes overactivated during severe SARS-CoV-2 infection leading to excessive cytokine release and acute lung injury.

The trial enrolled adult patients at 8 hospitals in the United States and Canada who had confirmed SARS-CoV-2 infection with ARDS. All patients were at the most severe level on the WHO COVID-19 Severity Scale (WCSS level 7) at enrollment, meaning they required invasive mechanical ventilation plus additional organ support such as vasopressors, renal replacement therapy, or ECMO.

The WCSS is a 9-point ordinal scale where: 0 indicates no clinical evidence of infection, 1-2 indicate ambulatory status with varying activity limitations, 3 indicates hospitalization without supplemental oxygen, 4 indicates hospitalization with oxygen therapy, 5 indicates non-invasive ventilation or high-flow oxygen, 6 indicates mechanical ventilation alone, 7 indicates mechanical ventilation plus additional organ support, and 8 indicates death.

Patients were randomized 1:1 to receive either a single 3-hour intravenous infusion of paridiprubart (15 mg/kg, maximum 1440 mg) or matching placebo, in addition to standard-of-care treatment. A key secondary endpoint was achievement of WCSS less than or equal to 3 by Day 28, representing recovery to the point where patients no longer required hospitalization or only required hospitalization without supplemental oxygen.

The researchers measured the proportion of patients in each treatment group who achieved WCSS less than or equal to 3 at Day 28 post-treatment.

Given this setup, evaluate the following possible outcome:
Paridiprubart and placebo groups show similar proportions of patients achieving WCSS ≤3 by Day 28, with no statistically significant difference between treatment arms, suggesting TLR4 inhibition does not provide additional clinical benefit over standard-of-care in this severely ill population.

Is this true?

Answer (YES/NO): NO